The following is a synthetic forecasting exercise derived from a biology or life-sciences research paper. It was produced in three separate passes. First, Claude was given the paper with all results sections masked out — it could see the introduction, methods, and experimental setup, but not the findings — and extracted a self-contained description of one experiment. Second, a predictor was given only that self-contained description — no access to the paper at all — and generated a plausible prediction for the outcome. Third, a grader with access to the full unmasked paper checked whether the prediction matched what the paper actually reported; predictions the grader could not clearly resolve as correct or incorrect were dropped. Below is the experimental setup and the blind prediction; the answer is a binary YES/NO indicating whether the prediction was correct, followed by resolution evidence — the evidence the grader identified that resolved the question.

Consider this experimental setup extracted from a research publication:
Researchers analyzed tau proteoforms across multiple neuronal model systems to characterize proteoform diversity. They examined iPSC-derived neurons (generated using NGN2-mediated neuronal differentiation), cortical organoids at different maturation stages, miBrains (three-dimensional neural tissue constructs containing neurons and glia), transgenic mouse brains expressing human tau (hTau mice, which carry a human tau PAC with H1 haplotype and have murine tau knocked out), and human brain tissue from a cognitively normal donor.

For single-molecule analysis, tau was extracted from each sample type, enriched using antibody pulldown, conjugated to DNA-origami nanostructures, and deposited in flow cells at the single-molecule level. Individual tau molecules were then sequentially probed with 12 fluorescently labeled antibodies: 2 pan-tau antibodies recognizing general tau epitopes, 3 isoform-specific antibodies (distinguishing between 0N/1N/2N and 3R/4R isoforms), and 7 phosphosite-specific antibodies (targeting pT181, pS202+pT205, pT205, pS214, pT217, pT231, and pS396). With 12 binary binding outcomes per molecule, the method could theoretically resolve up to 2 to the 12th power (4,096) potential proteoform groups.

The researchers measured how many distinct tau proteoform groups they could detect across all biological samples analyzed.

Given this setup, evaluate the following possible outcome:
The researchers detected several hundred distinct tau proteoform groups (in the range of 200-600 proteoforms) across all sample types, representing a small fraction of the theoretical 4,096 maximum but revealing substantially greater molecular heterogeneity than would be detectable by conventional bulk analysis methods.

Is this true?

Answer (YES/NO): NO